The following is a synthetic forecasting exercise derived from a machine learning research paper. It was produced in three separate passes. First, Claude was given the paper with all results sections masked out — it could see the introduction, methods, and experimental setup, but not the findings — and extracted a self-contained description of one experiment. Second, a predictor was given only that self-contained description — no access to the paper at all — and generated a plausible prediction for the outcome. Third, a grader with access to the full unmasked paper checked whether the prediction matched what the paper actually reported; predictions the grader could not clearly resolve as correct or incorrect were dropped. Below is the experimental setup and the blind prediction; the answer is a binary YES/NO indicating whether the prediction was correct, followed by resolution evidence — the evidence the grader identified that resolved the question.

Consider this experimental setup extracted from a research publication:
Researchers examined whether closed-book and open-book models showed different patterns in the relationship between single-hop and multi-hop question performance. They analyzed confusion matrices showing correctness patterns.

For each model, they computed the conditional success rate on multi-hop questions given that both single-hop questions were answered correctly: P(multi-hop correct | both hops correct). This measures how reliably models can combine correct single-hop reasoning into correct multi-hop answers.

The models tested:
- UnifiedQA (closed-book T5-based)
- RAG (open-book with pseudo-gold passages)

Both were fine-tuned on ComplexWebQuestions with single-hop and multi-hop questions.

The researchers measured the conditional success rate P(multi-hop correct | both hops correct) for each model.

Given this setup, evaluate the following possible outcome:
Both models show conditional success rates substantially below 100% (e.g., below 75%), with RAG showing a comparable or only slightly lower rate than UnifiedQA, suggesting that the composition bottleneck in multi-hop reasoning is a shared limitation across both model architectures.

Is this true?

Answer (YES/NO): NO